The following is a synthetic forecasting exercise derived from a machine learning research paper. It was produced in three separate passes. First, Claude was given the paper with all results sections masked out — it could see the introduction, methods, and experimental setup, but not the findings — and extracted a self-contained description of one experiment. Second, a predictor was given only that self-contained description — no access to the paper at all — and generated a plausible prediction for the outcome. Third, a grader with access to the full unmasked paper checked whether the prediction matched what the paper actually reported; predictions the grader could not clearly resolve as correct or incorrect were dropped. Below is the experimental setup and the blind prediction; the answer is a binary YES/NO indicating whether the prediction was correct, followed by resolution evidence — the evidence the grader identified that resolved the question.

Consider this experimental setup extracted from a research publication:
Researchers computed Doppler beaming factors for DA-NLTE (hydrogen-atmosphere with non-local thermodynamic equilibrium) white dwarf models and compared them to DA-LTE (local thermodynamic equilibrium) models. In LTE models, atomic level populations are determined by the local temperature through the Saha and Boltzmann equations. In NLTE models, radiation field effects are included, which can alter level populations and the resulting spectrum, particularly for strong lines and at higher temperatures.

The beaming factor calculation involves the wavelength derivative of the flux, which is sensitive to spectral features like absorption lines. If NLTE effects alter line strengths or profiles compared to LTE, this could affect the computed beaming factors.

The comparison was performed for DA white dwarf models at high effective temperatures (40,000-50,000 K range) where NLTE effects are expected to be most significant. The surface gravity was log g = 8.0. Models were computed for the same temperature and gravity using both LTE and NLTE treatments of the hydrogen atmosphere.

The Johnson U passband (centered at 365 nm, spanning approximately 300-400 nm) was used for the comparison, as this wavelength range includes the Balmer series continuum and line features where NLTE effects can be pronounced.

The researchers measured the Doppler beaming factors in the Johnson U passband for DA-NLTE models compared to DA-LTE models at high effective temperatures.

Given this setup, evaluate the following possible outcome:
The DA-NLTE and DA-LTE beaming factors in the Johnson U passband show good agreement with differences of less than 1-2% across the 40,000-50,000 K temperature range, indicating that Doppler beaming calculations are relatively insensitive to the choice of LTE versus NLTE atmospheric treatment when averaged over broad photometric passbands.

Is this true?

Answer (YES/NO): NO